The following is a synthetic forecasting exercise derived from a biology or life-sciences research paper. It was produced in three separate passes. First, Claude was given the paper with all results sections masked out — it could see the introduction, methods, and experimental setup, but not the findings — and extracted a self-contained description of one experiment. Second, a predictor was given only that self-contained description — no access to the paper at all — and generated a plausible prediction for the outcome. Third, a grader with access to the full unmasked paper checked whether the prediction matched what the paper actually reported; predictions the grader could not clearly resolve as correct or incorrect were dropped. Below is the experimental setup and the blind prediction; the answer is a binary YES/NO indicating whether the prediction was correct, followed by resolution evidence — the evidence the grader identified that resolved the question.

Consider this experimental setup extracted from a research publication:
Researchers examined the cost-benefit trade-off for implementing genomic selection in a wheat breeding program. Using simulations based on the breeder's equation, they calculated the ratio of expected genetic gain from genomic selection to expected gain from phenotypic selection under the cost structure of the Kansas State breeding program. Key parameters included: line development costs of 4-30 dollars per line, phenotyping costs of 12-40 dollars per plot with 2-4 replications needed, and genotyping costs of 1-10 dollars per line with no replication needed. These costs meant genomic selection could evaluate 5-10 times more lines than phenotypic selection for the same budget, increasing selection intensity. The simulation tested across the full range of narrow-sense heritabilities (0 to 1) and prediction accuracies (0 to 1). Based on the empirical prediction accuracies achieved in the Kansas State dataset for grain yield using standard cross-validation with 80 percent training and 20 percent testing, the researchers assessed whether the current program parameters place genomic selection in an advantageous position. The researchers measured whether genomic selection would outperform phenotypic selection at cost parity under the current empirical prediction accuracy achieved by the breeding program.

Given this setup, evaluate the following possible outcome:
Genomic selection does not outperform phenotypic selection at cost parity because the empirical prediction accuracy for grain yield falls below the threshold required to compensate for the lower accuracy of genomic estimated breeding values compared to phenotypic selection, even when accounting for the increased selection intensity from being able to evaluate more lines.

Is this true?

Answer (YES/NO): NO